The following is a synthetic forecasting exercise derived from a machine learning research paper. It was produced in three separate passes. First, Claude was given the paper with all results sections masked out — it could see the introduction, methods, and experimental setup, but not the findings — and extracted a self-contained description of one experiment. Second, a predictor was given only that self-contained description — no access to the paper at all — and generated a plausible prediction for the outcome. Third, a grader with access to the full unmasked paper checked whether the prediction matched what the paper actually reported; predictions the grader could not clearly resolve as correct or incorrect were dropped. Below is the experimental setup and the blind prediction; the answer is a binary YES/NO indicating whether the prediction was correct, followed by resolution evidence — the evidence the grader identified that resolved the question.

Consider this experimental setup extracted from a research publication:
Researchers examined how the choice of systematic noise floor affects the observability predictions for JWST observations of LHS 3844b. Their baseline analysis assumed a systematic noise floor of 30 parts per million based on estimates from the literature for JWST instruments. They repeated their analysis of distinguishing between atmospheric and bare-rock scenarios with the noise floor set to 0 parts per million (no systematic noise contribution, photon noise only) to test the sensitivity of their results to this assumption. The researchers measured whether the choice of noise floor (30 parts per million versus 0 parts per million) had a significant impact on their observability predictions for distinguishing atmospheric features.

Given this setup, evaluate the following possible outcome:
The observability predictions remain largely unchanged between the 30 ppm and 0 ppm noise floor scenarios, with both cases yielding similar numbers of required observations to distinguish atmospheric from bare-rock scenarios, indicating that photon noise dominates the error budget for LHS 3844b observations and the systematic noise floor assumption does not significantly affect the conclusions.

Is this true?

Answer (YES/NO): YES